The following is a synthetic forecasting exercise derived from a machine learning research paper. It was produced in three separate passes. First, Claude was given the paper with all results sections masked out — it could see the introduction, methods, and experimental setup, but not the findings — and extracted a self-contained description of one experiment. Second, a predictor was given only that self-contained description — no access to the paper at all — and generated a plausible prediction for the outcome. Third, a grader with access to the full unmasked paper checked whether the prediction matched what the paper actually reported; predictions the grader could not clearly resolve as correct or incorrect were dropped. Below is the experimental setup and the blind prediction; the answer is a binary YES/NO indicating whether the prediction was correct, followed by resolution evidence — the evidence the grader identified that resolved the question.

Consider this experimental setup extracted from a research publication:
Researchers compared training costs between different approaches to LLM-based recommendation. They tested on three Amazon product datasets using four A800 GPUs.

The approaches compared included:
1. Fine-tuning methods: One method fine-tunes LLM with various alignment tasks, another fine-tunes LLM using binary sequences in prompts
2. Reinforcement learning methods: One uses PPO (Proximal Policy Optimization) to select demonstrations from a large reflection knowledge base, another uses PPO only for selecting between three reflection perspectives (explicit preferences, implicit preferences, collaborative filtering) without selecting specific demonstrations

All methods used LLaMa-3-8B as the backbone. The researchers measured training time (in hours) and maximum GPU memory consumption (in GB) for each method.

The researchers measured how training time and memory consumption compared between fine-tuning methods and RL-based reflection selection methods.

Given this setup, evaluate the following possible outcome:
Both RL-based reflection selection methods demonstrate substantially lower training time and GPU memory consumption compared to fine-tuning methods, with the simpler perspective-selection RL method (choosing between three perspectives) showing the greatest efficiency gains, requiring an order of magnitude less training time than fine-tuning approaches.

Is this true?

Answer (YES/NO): NO